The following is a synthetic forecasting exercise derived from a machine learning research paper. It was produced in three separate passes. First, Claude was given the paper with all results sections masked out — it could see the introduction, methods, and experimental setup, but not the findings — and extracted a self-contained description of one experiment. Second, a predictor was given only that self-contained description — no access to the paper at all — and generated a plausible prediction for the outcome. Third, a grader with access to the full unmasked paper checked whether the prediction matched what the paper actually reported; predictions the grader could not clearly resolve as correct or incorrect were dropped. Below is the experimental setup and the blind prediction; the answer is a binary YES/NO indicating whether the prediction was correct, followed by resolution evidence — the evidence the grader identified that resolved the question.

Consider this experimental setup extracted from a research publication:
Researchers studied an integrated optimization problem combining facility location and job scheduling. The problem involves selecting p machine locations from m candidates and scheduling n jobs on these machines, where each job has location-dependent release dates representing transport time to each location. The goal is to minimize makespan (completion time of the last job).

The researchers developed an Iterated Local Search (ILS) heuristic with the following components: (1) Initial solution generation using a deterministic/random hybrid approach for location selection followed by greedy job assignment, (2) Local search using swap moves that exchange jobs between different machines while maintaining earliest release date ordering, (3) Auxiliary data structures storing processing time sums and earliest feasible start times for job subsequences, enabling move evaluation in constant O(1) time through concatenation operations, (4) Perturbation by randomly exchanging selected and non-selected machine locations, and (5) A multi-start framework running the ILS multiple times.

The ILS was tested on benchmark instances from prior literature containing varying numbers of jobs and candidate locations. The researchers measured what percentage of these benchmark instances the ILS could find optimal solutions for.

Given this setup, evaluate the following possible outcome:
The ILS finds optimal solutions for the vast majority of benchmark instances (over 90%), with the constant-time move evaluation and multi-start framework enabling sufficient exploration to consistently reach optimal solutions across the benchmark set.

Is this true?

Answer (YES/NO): YES